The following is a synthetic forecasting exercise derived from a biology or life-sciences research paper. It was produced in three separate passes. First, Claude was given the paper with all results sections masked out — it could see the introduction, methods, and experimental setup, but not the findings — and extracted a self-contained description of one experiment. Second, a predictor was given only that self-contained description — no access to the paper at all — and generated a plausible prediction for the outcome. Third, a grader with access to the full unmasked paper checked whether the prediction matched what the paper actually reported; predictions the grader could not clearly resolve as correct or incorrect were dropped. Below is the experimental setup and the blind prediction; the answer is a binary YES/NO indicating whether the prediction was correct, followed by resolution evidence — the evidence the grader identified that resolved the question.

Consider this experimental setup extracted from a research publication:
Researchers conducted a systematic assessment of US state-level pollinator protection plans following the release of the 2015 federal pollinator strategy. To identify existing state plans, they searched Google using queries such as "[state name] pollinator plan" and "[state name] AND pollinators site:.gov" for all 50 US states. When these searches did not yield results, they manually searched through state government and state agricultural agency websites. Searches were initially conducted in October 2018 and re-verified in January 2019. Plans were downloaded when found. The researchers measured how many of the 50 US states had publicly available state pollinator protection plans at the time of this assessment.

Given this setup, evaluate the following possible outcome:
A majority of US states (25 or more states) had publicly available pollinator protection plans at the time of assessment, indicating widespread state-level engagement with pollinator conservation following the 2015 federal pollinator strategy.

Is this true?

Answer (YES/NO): YES